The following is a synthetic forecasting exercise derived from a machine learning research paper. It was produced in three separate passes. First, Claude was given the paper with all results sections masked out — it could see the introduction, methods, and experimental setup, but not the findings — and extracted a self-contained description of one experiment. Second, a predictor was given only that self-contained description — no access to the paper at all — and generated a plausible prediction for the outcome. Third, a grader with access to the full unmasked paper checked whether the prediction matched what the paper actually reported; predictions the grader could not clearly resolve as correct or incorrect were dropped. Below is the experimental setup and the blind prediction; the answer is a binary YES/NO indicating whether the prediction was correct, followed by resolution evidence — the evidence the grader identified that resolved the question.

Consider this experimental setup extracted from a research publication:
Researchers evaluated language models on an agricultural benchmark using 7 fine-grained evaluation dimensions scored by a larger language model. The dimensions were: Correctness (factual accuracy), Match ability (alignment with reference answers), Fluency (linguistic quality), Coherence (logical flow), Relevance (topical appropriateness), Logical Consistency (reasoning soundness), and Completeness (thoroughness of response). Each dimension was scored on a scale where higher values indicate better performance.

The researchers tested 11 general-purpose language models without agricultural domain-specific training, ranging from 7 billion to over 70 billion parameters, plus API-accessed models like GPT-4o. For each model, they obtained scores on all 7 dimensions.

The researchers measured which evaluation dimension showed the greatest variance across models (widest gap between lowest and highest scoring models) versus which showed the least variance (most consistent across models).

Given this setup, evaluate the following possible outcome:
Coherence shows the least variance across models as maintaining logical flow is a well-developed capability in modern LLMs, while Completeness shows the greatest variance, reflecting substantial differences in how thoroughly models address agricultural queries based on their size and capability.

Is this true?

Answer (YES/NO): NO